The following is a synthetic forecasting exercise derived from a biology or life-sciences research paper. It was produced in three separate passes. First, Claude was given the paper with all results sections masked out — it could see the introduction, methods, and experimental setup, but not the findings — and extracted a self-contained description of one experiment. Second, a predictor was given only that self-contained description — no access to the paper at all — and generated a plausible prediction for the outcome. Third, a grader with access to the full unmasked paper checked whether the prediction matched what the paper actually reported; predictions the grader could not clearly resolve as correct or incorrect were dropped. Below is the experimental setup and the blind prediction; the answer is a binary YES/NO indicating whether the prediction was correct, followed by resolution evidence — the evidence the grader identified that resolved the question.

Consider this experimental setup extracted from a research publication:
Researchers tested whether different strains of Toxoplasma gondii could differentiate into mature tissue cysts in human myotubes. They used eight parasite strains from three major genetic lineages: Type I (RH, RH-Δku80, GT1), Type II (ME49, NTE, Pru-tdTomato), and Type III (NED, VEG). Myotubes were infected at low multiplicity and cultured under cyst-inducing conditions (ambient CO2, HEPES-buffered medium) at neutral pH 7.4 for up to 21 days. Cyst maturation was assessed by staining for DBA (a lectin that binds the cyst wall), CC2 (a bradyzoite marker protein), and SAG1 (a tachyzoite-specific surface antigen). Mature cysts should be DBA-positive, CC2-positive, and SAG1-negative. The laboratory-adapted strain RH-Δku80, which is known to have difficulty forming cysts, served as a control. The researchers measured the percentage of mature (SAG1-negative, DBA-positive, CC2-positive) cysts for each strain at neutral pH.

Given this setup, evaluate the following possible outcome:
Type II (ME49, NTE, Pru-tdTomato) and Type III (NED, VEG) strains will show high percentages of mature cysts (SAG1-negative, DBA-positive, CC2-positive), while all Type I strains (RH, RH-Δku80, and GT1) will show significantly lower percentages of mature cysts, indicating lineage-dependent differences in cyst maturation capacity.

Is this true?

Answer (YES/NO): NO